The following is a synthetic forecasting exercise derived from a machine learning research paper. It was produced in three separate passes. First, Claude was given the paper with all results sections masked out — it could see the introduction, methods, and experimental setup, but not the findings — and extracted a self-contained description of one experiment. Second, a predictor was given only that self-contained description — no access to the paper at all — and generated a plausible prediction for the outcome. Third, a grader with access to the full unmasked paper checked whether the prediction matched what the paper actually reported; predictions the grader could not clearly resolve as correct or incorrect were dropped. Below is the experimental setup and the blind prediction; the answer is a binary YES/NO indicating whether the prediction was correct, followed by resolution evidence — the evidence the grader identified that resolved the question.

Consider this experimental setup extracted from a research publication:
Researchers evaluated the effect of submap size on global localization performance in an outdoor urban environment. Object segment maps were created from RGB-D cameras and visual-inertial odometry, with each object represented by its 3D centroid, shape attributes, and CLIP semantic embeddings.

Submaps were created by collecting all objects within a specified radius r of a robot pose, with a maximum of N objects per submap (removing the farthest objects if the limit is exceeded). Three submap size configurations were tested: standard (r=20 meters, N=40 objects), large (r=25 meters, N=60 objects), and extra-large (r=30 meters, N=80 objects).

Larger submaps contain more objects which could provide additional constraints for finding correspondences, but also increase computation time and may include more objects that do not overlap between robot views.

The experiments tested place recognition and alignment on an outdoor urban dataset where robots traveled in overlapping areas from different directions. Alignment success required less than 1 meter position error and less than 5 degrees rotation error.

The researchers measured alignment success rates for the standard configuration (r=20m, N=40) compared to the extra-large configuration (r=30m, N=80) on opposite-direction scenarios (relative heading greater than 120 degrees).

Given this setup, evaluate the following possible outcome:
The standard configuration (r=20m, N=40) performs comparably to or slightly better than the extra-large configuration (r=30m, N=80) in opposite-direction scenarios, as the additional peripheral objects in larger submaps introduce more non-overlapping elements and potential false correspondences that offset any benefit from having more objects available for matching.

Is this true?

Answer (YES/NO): NO